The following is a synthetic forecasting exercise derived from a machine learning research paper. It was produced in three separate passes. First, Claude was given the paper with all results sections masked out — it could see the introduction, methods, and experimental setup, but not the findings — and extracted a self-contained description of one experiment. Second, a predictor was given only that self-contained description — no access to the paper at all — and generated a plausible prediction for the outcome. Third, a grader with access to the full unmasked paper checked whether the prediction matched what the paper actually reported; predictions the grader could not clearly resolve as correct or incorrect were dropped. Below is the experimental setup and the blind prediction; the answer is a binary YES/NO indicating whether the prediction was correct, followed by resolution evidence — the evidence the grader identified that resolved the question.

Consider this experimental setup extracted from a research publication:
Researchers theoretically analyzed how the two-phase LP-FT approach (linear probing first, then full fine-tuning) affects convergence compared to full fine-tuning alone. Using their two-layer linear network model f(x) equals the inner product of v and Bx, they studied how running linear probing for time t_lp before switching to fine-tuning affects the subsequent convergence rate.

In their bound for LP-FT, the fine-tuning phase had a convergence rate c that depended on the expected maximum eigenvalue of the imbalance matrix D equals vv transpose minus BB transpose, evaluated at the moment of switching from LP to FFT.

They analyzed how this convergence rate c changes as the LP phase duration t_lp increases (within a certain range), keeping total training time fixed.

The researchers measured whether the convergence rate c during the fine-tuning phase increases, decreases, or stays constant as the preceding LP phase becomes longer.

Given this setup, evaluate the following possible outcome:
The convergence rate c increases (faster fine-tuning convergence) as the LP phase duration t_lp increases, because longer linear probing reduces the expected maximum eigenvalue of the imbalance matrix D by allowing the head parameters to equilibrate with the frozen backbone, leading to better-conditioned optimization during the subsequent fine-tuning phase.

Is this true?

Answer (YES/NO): NO